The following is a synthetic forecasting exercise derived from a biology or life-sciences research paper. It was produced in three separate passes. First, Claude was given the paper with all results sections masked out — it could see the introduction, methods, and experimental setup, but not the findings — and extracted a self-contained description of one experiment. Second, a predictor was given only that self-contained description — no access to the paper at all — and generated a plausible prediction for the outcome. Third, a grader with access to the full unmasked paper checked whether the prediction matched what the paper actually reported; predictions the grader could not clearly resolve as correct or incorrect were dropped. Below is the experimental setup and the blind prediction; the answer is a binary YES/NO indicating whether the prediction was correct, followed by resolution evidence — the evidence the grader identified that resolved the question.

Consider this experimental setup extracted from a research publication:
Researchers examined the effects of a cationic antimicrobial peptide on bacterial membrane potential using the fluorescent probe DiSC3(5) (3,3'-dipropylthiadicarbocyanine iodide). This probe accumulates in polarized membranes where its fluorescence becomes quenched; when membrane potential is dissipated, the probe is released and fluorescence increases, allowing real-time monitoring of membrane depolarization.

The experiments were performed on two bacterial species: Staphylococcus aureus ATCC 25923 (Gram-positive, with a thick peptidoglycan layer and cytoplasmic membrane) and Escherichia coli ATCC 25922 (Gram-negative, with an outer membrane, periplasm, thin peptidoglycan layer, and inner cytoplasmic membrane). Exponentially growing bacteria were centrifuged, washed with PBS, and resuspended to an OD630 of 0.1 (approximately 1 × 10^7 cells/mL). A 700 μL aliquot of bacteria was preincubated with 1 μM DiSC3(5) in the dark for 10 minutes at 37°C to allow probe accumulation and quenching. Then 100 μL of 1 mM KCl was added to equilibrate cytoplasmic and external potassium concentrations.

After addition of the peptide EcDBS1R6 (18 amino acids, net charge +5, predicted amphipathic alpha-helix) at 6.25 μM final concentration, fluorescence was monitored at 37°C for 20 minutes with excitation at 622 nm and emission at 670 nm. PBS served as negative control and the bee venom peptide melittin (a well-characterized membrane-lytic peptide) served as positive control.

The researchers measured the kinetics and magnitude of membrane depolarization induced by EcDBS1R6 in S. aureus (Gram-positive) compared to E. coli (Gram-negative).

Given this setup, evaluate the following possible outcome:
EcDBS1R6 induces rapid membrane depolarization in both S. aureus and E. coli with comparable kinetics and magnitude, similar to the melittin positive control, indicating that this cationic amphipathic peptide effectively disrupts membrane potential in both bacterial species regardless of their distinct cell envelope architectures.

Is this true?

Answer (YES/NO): YES